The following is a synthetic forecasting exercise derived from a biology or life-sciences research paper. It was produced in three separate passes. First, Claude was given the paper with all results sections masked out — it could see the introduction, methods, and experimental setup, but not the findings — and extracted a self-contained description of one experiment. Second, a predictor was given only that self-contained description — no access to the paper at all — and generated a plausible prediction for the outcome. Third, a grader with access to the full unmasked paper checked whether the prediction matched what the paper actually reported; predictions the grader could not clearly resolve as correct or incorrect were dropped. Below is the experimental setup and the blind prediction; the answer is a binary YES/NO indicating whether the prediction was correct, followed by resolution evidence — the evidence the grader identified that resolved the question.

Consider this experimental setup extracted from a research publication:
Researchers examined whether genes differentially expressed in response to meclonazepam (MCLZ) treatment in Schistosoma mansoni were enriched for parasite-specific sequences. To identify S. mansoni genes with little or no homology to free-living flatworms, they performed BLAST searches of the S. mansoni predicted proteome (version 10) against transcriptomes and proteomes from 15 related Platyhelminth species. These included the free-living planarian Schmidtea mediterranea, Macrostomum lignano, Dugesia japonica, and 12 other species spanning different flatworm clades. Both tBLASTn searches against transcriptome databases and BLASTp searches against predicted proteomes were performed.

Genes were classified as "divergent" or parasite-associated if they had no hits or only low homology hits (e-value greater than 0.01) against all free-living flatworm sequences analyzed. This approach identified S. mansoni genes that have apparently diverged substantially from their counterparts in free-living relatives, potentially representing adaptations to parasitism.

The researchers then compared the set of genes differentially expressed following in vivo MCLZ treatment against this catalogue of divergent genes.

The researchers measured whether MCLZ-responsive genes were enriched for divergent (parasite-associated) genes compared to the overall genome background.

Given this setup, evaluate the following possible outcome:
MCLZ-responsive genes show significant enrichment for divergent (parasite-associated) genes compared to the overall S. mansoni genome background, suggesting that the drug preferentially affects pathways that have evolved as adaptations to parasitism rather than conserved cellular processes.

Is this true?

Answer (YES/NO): YES